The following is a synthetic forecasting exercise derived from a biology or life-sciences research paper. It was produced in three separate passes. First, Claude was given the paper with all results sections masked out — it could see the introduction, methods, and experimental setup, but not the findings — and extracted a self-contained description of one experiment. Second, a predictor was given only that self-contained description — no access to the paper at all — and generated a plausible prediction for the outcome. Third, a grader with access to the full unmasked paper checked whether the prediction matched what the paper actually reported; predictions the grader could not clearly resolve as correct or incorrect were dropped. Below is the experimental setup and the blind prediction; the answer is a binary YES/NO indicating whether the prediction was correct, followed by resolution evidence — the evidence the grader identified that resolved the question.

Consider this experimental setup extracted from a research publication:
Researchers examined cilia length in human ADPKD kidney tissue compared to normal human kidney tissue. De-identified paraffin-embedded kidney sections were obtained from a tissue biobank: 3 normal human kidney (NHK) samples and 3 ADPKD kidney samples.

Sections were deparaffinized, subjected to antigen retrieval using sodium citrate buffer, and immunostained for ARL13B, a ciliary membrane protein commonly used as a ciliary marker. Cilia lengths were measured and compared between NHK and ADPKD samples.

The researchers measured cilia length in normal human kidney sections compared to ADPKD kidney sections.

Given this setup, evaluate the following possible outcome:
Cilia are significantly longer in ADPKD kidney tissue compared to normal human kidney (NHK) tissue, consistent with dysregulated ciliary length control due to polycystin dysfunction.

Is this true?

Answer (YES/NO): YES